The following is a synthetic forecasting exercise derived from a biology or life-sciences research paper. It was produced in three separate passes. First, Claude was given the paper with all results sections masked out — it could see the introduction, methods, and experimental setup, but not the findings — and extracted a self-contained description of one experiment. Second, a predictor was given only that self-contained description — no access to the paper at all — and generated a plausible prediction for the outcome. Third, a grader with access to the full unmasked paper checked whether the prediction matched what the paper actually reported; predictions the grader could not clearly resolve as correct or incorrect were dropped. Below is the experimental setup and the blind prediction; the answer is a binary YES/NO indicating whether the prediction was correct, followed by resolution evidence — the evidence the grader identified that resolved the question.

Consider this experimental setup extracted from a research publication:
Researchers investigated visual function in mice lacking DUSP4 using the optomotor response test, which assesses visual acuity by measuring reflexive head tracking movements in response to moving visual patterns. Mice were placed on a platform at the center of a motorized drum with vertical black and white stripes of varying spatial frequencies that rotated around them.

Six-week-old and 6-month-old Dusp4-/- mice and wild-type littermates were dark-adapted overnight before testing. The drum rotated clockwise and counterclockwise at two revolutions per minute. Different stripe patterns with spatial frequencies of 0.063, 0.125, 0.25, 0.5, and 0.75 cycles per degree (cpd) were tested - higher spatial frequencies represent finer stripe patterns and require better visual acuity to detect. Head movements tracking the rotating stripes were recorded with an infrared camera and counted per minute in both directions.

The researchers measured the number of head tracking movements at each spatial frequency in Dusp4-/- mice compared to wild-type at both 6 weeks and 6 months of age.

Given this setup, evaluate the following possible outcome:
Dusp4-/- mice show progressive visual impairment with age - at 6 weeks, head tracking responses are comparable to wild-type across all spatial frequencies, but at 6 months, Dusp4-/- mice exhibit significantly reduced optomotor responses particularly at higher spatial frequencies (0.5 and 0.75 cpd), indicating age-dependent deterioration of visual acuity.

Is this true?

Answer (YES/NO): NO